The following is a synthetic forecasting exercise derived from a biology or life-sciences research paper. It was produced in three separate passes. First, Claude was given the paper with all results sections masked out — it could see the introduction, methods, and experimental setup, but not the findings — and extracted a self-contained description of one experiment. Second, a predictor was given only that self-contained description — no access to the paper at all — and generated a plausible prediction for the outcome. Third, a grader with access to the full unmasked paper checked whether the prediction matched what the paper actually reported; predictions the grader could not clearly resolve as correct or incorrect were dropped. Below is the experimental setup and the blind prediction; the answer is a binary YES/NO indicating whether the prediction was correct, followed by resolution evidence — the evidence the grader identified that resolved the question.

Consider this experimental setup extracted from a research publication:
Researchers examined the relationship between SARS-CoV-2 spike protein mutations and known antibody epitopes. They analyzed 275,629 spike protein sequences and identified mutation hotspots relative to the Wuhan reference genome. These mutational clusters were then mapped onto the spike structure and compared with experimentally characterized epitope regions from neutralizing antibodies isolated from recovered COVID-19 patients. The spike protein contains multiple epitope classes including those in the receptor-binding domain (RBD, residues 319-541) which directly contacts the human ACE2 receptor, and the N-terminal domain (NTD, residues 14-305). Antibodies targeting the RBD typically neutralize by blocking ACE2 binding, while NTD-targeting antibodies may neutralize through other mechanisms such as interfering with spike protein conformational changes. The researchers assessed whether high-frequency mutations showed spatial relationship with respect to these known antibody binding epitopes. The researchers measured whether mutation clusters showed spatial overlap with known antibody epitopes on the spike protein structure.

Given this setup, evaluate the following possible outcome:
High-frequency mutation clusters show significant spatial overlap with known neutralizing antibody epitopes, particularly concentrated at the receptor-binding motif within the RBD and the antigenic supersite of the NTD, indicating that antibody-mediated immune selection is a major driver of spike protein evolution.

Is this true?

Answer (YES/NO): NO